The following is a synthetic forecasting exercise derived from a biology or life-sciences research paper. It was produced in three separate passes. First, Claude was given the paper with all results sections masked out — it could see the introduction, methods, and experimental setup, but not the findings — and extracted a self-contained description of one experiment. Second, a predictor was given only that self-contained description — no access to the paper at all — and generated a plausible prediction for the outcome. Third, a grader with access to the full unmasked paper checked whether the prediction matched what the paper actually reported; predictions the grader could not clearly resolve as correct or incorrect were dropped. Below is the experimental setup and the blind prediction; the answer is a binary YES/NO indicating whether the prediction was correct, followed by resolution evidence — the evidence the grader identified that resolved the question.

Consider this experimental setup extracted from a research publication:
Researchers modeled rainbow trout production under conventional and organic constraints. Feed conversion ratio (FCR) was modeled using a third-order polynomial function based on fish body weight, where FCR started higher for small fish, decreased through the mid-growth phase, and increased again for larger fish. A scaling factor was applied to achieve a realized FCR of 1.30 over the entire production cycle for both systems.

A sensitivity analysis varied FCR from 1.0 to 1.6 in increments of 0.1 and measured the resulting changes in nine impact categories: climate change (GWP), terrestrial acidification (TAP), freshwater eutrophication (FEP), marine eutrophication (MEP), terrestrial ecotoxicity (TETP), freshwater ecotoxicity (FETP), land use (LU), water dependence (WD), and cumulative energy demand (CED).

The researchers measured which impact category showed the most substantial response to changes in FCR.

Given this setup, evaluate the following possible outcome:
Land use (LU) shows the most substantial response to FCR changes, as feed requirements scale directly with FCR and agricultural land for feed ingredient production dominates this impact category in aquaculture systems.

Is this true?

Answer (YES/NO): NO